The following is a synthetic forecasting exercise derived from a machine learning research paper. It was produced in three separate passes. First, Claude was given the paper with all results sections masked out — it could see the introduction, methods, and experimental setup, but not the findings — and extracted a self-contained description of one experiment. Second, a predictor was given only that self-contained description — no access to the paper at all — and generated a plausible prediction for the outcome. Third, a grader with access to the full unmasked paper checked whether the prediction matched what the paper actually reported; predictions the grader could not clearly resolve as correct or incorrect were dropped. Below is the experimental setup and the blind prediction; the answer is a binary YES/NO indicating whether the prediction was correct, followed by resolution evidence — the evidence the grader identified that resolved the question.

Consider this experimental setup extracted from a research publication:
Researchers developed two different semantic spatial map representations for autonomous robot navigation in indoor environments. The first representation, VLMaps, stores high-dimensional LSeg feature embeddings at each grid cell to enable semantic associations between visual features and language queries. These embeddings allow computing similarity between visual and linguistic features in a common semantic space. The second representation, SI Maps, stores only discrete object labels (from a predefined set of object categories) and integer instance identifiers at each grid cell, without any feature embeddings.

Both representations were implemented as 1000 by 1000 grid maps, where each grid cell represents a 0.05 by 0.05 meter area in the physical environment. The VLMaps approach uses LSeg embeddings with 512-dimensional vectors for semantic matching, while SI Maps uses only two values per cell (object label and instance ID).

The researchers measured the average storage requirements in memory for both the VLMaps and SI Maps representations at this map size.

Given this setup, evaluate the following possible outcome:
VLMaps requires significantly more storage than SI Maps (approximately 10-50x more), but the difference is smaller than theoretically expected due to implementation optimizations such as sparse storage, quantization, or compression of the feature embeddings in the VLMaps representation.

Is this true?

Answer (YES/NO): NO